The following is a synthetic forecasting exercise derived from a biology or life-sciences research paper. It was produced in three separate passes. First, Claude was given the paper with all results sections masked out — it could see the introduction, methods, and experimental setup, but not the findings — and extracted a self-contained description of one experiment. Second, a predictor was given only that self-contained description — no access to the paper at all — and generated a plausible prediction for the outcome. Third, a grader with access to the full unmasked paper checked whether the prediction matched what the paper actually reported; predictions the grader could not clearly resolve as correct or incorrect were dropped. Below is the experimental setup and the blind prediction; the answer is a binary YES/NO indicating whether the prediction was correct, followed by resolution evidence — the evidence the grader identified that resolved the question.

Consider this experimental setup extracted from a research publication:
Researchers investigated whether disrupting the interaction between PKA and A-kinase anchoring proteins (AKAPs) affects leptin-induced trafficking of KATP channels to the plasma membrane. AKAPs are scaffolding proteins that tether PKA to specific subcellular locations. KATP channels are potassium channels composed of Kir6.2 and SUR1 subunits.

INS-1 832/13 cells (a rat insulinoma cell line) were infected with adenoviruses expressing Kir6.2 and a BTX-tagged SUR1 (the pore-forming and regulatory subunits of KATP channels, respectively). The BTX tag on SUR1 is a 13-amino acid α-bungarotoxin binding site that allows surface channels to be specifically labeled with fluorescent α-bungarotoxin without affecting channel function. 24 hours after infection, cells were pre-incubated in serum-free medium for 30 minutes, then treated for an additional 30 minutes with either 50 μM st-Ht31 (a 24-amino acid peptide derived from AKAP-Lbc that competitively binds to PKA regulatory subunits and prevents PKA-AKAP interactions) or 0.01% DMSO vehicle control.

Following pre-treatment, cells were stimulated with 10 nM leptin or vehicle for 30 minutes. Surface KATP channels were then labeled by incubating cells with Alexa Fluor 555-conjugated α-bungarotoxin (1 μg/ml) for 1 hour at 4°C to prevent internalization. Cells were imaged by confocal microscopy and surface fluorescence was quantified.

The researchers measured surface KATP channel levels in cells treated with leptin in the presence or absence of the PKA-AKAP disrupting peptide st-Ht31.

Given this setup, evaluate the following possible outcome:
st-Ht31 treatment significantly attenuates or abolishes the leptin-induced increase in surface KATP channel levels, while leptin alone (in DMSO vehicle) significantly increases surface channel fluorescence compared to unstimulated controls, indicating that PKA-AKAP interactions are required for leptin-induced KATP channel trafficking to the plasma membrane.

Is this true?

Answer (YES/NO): YES